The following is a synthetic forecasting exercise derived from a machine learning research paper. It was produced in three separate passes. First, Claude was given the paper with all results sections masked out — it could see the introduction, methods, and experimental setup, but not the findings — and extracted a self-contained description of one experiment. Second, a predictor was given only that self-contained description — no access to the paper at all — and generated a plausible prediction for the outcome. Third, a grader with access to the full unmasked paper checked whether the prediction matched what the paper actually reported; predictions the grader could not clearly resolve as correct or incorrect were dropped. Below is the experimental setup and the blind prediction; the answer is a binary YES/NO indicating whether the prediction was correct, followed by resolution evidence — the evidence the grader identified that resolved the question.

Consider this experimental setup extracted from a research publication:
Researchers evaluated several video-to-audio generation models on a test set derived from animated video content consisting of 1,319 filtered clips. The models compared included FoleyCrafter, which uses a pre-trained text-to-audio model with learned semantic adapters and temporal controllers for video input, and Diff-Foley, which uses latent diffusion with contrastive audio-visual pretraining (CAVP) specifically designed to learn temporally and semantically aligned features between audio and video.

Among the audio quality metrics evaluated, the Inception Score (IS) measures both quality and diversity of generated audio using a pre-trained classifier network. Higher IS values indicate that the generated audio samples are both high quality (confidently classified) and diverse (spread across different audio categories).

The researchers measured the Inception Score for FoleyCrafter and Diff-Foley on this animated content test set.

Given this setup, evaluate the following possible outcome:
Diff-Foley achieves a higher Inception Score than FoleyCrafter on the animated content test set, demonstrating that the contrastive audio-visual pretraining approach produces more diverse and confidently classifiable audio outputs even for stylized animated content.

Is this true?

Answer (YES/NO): YES